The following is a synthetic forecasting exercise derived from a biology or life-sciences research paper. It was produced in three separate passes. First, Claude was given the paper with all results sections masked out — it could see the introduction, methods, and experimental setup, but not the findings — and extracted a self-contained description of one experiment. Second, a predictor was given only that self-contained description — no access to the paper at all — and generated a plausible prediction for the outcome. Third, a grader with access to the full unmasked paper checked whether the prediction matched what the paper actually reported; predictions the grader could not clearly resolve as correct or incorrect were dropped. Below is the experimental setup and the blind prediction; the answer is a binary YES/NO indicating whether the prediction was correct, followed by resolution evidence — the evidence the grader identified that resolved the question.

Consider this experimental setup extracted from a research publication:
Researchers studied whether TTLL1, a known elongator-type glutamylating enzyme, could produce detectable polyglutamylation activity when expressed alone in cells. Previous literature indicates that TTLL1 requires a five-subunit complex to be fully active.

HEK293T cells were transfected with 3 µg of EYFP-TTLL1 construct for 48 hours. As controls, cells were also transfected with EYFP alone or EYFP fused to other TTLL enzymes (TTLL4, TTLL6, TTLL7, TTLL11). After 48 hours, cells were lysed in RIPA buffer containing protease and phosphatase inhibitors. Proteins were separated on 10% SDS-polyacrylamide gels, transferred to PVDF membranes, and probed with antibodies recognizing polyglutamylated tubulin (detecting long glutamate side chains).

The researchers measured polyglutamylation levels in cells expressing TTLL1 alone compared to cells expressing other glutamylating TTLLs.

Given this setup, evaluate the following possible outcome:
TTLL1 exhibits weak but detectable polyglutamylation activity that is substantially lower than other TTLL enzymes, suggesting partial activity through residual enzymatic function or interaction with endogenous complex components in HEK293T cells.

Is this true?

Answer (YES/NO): YES